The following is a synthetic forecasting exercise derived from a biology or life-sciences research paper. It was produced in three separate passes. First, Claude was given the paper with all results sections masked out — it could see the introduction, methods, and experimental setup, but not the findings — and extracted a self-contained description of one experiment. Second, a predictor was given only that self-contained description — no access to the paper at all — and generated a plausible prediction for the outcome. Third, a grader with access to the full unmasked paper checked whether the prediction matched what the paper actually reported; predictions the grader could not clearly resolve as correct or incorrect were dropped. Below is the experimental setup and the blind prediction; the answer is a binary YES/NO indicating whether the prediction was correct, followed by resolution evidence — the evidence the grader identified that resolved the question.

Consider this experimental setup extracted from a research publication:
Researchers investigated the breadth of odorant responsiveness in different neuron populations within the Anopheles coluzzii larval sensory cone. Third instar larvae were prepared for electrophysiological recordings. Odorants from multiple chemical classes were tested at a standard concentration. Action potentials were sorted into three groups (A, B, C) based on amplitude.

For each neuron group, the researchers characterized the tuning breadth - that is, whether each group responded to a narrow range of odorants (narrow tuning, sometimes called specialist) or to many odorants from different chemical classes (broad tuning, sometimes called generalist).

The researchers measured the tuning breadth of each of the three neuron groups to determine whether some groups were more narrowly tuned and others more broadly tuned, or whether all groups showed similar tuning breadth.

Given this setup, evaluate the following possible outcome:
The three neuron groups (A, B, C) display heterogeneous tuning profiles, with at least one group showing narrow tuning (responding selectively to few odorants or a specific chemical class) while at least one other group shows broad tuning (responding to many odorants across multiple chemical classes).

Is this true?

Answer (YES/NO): YES